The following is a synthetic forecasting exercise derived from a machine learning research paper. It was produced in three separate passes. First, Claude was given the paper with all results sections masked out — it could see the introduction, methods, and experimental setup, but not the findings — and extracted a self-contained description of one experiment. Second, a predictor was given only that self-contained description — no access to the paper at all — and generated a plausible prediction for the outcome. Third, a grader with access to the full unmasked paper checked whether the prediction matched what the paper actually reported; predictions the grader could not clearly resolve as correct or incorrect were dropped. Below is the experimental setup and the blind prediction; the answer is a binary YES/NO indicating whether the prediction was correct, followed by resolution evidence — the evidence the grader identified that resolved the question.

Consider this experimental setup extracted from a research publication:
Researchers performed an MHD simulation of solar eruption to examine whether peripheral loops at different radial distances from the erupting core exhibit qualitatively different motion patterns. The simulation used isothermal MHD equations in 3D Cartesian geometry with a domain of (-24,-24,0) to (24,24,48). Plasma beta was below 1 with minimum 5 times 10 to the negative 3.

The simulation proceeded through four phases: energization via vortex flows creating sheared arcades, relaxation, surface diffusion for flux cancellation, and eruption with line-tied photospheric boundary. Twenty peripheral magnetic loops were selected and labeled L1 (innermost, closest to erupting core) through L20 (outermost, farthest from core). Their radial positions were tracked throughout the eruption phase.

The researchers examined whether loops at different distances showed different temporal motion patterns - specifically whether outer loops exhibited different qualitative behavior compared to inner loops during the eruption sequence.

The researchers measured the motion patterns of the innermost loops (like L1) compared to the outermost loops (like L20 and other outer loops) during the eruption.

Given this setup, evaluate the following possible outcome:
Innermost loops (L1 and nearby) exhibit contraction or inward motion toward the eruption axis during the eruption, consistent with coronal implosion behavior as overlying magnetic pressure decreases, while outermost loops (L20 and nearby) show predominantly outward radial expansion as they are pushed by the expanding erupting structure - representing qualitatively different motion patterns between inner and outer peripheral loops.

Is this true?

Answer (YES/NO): NO